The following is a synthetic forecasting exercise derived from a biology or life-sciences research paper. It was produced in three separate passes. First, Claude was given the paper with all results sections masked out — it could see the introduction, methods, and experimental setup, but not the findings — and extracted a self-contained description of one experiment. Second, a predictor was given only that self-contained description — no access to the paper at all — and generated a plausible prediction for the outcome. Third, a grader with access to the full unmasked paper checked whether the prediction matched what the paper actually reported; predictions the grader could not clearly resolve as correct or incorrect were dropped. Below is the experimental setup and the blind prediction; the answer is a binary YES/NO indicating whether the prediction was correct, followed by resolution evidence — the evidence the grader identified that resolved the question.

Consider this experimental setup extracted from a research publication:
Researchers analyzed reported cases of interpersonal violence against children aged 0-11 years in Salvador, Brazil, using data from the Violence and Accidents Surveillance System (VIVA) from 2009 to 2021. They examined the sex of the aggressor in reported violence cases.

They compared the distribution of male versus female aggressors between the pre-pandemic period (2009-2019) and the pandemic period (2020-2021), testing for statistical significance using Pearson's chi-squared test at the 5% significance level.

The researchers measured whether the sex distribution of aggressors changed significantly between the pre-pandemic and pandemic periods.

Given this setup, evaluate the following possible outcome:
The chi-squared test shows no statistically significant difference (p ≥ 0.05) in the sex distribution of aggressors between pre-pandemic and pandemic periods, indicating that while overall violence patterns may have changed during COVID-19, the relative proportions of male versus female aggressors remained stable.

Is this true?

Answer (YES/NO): YES